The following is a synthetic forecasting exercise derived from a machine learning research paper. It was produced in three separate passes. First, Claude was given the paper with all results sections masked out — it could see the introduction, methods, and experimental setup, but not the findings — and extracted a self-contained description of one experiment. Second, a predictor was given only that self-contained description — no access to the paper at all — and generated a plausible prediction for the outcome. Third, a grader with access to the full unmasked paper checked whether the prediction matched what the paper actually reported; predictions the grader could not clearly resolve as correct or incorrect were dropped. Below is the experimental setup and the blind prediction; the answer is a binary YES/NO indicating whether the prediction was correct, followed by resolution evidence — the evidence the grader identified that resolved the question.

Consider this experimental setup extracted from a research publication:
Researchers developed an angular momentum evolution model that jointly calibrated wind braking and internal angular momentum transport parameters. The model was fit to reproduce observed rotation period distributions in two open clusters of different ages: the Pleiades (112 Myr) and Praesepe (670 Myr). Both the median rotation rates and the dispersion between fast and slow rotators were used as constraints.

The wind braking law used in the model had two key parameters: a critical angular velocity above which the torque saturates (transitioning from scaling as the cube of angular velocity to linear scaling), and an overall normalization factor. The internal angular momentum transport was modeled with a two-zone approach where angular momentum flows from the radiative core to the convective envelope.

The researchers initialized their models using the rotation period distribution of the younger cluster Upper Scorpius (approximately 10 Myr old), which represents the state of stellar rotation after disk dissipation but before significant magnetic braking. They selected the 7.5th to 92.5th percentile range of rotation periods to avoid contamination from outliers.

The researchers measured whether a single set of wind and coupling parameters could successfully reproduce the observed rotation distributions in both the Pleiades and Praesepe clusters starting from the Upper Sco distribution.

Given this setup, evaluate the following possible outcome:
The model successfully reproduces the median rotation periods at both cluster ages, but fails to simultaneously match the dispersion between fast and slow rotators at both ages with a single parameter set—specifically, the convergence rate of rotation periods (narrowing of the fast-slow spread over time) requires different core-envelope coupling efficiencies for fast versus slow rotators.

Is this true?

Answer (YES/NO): NO